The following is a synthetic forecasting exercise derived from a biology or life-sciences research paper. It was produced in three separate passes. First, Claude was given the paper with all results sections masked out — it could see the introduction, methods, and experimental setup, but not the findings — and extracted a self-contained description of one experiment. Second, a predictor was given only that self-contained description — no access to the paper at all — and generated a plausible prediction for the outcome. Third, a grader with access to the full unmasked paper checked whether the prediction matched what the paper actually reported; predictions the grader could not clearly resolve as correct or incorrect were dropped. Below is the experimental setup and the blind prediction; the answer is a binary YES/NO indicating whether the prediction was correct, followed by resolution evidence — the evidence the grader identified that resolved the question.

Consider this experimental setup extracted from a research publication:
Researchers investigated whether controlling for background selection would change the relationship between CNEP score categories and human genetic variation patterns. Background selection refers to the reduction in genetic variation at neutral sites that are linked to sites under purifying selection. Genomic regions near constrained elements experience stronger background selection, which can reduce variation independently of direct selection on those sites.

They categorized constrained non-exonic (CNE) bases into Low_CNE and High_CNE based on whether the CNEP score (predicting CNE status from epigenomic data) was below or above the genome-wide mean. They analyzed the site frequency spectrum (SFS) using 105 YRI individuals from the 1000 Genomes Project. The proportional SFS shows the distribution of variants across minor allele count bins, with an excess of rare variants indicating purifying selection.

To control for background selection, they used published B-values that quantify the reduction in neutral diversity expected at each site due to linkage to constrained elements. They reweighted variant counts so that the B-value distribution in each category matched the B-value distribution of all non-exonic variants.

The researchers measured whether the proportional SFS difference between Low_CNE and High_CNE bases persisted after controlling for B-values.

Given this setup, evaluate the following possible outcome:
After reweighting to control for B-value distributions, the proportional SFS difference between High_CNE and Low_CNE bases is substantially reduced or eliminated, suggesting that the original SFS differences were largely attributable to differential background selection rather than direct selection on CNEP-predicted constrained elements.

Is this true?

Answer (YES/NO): NO